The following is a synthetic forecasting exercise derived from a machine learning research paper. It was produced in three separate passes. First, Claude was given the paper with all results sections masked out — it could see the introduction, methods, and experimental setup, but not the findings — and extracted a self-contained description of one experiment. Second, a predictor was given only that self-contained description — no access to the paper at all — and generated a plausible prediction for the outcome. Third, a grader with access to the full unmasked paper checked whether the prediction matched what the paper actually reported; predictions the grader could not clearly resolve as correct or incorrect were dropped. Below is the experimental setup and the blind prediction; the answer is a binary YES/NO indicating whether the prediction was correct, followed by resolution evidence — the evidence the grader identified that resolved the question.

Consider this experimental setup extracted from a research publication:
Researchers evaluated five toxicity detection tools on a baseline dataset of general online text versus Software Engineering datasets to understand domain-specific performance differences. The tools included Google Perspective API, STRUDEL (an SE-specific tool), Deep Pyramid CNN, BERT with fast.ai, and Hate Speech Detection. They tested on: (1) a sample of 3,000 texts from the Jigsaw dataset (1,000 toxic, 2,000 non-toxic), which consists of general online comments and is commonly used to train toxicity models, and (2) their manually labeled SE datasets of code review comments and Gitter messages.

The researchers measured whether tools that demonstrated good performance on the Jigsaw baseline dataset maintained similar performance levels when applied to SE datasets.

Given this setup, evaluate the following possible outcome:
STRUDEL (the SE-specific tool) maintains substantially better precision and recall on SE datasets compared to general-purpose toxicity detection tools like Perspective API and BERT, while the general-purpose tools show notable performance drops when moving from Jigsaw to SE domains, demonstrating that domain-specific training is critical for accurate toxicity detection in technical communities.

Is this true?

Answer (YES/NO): NO